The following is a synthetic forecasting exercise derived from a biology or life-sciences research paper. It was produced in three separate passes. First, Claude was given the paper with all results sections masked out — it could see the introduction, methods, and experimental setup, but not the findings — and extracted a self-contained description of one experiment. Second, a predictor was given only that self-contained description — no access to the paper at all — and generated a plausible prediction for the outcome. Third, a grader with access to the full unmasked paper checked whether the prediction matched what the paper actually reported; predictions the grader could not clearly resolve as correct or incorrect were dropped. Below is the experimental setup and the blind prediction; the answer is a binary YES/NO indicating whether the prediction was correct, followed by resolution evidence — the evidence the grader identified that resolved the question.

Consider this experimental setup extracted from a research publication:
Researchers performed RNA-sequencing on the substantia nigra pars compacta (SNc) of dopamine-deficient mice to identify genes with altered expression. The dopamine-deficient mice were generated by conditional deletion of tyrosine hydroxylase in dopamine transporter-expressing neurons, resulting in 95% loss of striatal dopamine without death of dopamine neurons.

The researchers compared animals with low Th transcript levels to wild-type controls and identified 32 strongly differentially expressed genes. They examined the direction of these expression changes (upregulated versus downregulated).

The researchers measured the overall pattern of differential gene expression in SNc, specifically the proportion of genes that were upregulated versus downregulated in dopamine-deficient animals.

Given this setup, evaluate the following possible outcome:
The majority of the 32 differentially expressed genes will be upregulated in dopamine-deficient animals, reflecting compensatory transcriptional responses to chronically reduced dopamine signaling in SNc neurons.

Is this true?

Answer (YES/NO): NO